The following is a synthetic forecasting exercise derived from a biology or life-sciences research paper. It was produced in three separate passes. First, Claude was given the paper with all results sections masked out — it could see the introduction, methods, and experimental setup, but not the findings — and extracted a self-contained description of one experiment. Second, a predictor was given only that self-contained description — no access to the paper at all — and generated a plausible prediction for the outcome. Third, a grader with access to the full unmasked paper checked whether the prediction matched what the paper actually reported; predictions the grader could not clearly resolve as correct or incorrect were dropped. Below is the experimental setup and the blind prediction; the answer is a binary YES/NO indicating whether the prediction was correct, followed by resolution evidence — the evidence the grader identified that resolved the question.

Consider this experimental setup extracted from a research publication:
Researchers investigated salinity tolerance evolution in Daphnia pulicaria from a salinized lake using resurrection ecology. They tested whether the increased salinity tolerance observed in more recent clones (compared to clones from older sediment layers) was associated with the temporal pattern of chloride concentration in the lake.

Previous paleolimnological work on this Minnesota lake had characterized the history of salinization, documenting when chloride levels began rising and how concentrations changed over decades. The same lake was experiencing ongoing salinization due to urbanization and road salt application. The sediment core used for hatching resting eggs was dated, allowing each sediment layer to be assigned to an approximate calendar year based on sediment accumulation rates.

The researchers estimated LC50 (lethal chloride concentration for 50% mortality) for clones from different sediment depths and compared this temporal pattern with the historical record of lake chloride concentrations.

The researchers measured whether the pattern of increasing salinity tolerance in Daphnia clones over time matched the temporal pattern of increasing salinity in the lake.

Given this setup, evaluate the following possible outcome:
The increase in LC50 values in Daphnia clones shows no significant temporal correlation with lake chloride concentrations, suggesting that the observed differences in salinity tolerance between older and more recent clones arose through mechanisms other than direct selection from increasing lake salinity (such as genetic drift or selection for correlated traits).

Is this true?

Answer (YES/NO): NO